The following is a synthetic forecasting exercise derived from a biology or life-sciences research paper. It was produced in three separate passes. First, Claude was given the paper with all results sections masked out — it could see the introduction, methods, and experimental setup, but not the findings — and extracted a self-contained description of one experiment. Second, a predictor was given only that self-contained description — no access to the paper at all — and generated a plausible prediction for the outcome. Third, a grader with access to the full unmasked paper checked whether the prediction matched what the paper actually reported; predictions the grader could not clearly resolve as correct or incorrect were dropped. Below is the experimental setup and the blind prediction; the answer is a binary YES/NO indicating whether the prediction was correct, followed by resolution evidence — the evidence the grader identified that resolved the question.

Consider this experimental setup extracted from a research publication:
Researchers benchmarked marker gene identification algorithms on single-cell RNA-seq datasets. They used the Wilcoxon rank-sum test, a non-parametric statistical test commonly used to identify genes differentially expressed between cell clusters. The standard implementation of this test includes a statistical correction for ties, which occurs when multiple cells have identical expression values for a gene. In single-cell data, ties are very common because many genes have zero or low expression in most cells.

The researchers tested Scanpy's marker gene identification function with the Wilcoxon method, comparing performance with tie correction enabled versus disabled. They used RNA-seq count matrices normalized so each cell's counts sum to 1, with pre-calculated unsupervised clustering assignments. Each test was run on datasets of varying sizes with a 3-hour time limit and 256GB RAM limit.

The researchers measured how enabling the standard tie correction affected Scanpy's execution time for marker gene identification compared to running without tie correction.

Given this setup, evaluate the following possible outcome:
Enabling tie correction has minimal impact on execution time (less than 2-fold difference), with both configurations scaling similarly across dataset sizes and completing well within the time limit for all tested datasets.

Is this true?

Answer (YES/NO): NO